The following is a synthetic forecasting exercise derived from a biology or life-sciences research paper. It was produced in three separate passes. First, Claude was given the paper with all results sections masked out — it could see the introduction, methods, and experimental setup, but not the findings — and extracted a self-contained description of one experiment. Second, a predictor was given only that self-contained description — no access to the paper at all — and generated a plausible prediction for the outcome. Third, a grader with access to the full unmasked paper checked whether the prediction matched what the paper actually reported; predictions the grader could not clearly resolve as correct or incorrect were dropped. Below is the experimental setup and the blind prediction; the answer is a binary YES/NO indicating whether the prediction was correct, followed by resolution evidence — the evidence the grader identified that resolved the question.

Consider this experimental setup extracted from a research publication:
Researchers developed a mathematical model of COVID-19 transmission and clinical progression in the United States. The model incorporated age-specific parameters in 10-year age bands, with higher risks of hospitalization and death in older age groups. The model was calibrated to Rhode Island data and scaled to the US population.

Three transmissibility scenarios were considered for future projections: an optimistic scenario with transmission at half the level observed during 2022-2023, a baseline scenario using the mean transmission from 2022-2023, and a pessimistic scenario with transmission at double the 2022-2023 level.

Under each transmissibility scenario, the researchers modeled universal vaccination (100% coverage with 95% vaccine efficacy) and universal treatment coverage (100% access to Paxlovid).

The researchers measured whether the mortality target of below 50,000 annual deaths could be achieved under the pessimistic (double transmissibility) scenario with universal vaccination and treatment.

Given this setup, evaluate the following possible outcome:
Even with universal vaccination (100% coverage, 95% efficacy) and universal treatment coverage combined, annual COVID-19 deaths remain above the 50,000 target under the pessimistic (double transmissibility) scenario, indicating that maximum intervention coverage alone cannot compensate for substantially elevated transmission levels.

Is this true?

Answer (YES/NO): NO